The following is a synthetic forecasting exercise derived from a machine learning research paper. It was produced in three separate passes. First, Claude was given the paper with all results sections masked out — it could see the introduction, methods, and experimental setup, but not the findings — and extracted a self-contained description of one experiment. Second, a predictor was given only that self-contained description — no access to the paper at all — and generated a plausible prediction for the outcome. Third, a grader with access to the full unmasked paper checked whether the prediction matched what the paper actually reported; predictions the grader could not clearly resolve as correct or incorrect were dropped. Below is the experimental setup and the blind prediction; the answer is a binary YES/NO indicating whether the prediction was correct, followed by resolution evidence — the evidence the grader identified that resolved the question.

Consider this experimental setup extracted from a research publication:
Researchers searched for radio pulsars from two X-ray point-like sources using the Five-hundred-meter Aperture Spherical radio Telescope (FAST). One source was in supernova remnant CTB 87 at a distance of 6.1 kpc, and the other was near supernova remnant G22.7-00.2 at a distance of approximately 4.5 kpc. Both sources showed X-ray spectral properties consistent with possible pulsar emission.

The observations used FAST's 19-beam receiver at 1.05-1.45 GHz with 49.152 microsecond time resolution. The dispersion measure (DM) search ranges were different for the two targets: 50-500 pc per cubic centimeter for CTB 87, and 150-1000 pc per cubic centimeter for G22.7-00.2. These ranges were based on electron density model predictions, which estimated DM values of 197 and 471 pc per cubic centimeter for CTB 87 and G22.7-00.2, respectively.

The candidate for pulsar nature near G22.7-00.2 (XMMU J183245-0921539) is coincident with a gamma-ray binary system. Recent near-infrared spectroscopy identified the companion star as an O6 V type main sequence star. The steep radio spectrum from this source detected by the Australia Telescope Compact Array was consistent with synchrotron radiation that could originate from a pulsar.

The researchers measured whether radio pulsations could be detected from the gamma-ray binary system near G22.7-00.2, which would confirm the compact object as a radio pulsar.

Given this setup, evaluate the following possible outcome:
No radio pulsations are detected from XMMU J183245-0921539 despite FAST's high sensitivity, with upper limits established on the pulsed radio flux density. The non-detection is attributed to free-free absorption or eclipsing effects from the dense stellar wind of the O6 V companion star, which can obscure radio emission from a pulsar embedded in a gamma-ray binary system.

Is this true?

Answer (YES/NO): NO